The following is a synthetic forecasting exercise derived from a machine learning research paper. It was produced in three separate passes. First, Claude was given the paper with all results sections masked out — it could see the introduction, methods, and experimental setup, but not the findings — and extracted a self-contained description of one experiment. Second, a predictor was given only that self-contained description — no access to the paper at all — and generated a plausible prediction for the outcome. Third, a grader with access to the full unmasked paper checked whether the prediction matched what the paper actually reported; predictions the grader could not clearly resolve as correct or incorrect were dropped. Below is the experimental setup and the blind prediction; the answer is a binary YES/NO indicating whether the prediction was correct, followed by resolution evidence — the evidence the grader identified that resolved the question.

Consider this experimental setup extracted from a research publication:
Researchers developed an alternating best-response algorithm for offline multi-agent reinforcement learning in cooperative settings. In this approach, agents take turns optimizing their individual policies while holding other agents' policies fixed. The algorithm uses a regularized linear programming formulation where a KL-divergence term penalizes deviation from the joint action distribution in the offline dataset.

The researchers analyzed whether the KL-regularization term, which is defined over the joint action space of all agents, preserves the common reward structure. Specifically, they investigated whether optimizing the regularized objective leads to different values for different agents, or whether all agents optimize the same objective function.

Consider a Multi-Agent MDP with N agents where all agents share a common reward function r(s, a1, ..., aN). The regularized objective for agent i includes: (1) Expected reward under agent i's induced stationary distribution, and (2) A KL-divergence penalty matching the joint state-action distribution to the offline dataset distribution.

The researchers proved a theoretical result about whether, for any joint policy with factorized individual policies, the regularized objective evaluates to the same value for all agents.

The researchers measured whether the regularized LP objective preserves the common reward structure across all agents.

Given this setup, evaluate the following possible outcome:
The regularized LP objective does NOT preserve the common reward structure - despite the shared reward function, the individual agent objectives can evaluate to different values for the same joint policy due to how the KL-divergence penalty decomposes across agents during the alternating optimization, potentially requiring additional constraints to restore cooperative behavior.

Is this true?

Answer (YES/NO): NO